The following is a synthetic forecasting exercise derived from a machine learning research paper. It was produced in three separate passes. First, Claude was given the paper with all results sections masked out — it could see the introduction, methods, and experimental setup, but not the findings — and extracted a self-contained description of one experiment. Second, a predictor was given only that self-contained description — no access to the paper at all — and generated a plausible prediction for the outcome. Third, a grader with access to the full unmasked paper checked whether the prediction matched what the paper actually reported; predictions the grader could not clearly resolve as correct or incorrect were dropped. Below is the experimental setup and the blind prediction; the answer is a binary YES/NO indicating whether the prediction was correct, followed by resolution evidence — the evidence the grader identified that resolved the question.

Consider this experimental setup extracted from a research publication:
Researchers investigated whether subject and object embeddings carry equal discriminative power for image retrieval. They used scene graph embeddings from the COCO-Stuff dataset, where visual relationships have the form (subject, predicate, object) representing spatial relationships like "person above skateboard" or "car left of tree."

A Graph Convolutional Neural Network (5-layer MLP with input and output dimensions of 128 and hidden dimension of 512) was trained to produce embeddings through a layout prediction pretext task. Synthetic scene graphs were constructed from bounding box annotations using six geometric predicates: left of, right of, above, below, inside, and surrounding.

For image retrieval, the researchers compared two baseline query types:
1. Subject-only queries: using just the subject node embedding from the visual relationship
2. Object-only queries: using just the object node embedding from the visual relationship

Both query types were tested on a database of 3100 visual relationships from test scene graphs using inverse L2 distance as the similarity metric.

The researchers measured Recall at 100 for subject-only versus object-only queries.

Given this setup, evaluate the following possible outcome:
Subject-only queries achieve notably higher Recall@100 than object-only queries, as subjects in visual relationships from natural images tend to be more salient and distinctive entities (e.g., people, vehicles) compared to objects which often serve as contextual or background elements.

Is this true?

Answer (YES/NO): NO